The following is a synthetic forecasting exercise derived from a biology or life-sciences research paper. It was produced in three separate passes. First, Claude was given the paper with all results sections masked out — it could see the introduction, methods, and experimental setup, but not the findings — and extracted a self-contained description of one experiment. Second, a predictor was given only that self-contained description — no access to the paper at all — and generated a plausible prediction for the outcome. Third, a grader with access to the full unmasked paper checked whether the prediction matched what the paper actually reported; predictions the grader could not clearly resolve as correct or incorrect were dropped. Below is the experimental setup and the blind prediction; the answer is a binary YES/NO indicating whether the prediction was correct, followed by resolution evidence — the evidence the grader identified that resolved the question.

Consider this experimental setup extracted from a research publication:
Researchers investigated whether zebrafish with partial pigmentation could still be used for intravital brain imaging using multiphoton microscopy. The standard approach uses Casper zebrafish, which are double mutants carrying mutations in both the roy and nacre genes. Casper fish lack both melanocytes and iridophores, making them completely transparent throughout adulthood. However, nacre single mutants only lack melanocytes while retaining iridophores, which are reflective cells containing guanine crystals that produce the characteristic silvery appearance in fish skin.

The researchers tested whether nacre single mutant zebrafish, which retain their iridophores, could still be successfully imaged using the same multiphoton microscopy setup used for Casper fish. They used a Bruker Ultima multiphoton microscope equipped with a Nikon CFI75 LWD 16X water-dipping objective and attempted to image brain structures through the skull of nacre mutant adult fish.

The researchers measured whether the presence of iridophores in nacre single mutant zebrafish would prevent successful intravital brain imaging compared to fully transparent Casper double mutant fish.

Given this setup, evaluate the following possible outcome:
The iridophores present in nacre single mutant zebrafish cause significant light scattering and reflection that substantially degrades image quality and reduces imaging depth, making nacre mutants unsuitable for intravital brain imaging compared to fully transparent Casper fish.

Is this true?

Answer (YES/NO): NO